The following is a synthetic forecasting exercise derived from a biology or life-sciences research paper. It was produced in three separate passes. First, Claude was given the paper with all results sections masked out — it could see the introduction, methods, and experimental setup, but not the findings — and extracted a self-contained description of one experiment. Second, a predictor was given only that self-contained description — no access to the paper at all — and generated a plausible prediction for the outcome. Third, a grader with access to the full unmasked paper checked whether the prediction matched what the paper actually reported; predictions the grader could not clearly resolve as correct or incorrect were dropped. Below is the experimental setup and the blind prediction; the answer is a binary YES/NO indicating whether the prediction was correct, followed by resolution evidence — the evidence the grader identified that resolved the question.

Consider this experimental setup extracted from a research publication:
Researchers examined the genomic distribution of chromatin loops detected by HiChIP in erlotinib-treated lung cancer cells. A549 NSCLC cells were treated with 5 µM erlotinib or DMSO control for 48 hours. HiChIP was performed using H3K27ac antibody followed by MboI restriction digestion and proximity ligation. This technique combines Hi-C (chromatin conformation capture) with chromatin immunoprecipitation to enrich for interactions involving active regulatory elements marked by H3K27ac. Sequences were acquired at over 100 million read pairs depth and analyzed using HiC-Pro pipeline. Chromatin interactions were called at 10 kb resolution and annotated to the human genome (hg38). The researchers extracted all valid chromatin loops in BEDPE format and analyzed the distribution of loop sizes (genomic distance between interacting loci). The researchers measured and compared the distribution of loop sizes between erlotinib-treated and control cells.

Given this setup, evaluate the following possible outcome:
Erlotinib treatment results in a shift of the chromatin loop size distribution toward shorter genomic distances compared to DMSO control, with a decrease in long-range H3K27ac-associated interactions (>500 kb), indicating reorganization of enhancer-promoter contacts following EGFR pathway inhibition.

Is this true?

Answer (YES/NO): NO